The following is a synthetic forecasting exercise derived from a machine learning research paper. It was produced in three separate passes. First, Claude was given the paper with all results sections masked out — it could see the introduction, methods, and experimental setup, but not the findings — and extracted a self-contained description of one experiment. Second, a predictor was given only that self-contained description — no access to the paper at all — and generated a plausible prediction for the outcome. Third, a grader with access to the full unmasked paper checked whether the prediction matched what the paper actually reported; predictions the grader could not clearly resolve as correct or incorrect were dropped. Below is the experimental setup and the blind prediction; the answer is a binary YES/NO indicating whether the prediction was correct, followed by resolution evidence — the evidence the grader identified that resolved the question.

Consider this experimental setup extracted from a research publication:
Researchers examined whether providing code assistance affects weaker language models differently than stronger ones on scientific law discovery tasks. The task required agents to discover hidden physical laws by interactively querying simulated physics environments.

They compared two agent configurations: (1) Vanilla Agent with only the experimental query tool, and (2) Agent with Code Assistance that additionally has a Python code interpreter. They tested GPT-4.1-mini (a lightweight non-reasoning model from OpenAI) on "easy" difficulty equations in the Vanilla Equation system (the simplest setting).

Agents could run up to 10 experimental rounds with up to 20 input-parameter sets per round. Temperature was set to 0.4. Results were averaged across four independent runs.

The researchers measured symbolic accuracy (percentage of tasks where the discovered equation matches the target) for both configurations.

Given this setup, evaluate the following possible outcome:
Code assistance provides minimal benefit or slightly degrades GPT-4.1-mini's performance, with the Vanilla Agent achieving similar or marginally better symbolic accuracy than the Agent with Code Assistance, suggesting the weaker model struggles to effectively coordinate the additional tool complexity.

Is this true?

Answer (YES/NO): NO